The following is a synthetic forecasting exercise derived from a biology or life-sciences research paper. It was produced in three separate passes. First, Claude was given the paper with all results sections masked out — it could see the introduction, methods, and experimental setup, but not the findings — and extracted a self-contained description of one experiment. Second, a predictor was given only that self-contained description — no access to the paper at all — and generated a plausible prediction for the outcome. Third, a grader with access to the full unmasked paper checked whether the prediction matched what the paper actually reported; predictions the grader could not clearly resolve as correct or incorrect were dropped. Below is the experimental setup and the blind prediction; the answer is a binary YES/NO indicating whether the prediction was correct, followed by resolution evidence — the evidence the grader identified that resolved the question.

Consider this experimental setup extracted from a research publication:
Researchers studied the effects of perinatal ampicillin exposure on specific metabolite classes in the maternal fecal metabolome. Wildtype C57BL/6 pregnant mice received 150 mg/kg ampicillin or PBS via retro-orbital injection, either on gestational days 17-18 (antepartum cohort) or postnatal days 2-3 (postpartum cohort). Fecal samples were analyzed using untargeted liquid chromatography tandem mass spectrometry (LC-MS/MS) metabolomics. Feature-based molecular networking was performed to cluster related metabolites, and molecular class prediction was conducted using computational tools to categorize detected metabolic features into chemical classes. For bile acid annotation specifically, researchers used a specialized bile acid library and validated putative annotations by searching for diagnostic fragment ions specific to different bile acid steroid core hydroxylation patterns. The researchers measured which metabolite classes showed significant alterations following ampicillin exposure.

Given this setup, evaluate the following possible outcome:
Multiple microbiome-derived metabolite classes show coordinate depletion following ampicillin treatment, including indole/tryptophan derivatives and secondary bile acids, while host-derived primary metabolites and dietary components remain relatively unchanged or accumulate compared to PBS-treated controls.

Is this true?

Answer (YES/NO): NO